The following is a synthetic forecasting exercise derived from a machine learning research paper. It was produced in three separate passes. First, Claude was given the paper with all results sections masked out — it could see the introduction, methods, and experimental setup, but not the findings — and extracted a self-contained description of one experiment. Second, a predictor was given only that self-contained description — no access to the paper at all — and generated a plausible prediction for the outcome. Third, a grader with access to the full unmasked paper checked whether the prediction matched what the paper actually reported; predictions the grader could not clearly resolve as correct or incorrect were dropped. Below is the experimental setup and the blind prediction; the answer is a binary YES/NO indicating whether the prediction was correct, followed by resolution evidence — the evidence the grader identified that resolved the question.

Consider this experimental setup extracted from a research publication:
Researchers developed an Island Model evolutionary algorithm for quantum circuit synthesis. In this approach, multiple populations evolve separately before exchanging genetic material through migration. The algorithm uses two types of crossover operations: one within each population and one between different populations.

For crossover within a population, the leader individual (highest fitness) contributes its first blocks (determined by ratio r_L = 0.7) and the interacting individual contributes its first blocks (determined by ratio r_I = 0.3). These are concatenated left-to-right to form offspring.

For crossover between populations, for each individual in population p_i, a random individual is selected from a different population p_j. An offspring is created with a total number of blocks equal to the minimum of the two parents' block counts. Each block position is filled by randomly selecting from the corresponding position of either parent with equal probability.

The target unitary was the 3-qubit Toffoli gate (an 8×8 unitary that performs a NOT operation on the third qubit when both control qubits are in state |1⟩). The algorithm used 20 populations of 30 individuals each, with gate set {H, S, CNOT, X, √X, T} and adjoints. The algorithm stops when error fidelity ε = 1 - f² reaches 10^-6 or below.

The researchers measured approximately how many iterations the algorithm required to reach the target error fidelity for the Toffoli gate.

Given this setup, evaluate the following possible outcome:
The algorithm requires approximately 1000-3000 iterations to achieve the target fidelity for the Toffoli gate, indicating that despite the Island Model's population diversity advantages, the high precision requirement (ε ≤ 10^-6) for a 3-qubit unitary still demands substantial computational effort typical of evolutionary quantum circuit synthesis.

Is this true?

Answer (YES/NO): YES